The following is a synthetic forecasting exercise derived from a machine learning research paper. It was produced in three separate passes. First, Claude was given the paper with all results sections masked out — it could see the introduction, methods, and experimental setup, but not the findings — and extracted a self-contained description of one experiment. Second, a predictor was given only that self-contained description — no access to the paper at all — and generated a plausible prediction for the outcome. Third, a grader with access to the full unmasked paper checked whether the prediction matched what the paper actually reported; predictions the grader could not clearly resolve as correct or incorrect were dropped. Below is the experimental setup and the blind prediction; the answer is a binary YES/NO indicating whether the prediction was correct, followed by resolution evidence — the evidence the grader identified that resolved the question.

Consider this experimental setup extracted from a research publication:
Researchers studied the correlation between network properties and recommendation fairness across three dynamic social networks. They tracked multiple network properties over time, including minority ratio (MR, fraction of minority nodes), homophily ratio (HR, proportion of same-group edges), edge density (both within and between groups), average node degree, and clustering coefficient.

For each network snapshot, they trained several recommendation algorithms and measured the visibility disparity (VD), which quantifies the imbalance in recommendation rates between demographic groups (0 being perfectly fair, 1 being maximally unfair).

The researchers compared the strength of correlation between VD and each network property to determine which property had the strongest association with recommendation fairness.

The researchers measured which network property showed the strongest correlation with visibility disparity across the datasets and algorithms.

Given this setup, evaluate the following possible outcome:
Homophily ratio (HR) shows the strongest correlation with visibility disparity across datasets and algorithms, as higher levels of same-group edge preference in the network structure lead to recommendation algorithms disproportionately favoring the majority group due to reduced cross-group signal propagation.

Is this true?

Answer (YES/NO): NO